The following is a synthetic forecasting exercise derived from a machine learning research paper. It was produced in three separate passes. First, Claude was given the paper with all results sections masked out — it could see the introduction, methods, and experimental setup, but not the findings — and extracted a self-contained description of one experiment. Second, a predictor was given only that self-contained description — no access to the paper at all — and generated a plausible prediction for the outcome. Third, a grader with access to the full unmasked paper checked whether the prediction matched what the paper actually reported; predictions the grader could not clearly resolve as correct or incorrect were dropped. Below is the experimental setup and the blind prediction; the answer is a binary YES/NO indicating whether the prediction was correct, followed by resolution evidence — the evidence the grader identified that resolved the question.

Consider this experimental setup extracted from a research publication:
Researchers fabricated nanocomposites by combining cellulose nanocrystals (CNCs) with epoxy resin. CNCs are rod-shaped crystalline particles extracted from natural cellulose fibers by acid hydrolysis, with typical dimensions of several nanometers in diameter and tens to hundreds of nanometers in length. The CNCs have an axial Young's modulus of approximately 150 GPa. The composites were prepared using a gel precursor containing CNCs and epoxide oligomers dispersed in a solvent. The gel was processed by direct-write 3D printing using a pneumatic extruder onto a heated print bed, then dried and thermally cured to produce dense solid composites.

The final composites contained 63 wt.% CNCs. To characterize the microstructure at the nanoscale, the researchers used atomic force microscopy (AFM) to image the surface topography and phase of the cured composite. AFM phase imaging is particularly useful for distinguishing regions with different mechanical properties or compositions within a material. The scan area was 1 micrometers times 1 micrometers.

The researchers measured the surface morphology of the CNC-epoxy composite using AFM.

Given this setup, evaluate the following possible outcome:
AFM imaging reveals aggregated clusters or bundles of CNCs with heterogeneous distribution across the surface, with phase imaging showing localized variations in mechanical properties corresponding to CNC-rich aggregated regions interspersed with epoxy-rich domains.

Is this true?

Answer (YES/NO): YES